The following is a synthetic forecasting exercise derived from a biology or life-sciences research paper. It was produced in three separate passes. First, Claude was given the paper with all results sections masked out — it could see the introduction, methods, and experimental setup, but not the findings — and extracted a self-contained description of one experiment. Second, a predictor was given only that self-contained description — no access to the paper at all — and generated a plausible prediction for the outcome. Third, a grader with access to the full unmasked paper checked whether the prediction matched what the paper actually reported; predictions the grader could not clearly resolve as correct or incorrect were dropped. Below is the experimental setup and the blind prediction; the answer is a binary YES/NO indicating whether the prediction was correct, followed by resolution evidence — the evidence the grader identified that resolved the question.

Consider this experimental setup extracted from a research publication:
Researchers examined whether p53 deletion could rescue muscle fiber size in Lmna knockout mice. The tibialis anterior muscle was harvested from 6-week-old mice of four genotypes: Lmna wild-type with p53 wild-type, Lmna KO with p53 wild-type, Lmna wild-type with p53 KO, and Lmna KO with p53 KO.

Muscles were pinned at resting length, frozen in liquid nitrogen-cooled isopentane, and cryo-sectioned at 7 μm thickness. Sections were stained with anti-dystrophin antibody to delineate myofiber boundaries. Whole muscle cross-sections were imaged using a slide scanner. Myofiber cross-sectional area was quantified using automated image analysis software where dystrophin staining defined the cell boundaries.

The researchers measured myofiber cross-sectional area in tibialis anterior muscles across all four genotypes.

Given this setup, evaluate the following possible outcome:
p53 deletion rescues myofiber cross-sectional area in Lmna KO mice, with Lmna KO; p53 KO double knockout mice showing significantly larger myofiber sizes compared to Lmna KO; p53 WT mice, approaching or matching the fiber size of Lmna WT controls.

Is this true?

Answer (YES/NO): NO